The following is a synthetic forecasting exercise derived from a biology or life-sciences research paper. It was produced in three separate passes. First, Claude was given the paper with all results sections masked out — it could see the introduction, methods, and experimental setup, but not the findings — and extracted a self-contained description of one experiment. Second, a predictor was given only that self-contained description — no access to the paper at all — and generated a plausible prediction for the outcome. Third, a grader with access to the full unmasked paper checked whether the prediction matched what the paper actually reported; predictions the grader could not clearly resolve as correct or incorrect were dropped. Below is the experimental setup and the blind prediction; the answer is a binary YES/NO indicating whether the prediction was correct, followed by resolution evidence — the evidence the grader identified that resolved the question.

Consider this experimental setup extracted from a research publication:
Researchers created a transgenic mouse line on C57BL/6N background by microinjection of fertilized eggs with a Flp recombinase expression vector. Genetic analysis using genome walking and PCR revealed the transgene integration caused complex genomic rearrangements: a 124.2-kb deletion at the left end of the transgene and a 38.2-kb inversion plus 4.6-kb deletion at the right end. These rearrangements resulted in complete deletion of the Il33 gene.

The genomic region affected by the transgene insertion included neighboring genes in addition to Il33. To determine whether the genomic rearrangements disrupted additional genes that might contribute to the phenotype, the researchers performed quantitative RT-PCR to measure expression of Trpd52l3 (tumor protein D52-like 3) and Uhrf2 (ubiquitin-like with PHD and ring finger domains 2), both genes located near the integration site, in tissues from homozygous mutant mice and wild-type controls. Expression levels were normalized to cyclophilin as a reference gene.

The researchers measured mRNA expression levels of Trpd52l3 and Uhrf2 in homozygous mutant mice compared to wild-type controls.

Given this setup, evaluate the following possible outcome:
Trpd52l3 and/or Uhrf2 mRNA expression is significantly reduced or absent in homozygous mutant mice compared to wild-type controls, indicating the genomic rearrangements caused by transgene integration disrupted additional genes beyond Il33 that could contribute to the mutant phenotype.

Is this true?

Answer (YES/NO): YES